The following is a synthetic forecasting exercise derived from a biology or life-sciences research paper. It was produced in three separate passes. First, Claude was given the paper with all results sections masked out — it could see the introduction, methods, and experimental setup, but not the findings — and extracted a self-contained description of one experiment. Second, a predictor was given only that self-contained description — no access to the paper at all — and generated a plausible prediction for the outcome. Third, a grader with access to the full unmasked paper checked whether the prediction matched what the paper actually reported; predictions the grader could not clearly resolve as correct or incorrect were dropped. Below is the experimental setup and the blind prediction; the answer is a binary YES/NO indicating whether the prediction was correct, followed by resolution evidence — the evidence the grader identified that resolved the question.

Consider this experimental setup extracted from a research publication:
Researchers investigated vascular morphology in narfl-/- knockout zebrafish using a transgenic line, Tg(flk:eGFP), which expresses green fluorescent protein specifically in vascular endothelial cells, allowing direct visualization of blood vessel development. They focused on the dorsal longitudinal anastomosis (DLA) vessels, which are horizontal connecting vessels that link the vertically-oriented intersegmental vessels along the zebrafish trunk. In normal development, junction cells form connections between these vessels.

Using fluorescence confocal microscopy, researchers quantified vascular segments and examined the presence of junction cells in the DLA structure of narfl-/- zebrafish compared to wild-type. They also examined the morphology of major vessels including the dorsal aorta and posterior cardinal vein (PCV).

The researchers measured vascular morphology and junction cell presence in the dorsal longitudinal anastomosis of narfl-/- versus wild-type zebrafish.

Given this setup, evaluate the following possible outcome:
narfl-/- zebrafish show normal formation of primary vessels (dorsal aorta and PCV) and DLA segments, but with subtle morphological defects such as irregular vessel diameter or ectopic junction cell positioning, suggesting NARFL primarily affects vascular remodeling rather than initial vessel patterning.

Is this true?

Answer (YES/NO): NO